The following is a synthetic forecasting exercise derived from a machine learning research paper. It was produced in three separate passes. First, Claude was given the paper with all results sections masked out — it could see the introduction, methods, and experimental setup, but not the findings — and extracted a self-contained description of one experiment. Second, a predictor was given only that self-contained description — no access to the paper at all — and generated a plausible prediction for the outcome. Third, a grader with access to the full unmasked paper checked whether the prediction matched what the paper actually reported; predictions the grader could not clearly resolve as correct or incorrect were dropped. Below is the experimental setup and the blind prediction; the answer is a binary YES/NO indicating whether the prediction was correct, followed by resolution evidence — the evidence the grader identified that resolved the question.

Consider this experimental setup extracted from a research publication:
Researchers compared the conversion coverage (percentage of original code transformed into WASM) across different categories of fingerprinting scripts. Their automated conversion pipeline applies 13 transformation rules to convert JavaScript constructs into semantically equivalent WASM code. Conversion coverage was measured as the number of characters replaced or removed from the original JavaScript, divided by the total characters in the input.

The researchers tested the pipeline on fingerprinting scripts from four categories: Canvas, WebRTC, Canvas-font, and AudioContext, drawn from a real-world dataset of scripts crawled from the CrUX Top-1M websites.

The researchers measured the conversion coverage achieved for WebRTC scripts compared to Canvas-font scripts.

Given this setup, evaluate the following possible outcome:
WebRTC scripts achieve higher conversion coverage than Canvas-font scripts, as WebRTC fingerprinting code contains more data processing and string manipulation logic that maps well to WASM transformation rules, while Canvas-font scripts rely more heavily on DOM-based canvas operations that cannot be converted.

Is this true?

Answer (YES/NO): YES